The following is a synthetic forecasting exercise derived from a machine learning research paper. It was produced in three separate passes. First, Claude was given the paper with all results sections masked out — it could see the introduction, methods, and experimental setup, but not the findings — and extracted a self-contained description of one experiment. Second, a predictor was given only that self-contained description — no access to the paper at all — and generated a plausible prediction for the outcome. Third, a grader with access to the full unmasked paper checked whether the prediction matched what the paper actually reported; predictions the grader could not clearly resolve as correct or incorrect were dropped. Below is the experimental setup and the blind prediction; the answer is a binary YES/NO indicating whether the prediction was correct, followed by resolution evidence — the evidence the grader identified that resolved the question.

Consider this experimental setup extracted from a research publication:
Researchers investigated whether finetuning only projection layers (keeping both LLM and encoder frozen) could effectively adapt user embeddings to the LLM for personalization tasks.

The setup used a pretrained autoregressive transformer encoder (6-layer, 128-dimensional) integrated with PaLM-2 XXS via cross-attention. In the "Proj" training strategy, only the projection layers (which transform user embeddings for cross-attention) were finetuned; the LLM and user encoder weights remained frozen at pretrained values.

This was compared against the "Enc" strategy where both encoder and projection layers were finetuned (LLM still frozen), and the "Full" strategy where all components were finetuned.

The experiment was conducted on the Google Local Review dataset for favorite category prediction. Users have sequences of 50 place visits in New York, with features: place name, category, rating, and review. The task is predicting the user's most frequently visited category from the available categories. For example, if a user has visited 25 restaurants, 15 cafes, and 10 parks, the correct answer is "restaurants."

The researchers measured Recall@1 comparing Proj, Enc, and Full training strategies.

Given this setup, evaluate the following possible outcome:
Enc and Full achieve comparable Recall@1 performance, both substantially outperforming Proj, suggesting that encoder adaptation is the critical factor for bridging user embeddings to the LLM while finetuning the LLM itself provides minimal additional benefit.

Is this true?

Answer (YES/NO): YES